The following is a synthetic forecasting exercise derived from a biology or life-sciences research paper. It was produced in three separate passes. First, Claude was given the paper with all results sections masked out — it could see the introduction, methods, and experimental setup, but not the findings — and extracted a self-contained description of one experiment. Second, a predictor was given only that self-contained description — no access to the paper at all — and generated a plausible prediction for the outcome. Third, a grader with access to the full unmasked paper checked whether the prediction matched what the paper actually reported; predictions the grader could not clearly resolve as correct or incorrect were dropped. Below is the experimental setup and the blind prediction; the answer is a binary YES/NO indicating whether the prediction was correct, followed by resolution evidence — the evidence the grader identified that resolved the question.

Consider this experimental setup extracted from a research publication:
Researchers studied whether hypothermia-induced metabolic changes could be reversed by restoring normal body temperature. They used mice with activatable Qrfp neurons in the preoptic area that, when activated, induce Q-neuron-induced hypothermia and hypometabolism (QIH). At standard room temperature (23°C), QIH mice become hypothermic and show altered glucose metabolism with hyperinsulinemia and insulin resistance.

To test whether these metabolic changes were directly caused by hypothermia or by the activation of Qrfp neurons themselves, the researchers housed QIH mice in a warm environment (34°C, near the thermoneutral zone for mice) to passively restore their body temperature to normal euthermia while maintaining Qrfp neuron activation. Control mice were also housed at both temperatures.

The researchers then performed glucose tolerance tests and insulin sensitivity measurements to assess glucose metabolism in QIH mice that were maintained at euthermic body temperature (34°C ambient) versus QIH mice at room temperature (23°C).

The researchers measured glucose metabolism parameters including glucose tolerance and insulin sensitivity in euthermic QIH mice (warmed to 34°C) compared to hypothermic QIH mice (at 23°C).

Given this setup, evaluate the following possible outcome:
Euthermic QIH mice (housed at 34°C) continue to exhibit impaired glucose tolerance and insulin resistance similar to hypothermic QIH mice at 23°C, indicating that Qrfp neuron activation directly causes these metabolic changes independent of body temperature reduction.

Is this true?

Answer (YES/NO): NO